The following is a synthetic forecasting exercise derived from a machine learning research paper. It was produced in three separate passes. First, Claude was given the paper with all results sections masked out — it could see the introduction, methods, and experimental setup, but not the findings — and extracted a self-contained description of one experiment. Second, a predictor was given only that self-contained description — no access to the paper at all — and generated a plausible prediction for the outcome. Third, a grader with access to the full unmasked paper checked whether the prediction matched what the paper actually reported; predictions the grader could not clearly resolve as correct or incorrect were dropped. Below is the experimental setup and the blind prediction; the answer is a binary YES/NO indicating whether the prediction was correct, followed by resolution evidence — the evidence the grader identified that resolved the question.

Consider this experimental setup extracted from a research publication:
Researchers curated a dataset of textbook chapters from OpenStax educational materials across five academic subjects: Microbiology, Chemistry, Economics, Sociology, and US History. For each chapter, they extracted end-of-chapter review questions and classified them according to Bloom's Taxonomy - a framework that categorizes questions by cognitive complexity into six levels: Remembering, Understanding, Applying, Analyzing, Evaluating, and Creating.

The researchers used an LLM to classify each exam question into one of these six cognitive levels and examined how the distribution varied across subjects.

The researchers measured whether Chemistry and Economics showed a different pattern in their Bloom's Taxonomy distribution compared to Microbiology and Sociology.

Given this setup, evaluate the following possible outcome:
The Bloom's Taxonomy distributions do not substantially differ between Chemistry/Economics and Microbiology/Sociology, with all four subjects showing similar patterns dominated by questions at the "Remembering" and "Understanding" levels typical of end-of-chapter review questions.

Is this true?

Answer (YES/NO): NO